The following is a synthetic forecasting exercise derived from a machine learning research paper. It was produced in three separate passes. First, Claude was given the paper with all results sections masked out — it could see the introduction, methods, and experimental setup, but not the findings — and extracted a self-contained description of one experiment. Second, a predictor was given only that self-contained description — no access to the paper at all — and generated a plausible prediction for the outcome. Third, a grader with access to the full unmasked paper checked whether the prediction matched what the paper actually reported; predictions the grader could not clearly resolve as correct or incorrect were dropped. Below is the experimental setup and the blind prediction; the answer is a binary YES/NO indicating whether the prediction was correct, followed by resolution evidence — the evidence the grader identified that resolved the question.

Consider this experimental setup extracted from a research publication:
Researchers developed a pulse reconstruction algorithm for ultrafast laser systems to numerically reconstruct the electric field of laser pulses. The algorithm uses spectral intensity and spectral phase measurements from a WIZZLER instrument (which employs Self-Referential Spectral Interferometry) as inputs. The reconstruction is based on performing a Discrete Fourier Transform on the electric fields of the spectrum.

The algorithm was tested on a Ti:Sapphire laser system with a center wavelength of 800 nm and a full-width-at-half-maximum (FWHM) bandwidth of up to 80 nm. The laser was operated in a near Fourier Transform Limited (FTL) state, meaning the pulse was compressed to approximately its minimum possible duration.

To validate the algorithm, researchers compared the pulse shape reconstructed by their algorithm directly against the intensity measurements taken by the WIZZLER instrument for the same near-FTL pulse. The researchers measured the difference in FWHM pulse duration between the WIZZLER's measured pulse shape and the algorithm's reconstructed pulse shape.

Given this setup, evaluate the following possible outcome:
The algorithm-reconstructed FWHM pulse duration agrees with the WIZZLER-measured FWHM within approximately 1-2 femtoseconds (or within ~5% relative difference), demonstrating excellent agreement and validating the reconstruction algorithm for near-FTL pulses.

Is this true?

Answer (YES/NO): NO